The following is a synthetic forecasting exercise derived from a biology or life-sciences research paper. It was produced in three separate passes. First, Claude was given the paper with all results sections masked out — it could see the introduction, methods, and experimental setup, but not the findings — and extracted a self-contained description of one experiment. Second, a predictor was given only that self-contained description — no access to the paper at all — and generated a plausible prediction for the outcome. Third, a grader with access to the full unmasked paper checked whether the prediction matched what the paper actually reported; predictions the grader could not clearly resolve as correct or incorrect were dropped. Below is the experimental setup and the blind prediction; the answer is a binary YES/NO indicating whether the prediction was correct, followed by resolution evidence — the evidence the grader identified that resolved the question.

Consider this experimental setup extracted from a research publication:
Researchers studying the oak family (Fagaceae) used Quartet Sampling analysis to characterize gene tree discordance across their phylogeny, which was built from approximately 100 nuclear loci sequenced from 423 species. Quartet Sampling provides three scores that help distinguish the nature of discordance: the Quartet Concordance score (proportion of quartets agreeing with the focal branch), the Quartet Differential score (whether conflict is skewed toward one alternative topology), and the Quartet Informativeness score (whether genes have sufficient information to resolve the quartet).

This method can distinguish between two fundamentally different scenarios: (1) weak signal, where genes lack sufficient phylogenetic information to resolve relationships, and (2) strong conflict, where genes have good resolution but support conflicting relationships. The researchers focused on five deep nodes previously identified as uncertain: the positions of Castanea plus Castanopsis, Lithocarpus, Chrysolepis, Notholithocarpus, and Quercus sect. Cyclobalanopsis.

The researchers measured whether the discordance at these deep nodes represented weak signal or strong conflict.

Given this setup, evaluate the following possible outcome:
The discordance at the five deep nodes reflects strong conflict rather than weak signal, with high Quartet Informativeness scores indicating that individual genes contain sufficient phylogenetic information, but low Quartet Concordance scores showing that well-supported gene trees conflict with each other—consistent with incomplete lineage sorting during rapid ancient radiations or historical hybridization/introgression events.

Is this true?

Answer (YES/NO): NO